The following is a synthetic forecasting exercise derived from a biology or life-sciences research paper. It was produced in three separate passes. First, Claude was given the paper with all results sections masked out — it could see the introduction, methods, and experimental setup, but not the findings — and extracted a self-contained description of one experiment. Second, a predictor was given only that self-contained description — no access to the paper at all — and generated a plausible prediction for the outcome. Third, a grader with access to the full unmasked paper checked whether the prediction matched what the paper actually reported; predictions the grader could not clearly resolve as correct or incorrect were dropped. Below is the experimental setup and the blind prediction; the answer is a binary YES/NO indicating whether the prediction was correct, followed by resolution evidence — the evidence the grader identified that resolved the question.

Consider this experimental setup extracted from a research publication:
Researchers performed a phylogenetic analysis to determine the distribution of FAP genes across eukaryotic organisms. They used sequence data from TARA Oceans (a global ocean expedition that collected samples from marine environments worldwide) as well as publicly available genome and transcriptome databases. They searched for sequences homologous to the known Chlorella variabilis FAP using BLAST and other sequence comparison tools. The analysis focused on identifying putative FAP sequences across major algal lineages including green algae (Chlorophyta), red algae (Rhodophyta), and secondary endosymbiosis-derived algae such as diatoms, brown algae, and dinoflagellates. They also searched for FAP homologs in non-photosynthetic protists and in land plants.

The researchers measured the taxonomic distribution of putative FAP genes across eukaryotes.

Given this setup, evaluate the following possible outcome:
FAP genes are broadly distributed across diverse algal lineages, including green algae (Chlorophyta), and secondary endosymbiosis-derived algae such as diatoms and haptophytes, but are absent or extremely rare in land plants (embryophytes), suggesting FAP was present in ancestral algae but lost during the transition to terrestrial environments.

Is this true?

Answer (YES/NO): YES